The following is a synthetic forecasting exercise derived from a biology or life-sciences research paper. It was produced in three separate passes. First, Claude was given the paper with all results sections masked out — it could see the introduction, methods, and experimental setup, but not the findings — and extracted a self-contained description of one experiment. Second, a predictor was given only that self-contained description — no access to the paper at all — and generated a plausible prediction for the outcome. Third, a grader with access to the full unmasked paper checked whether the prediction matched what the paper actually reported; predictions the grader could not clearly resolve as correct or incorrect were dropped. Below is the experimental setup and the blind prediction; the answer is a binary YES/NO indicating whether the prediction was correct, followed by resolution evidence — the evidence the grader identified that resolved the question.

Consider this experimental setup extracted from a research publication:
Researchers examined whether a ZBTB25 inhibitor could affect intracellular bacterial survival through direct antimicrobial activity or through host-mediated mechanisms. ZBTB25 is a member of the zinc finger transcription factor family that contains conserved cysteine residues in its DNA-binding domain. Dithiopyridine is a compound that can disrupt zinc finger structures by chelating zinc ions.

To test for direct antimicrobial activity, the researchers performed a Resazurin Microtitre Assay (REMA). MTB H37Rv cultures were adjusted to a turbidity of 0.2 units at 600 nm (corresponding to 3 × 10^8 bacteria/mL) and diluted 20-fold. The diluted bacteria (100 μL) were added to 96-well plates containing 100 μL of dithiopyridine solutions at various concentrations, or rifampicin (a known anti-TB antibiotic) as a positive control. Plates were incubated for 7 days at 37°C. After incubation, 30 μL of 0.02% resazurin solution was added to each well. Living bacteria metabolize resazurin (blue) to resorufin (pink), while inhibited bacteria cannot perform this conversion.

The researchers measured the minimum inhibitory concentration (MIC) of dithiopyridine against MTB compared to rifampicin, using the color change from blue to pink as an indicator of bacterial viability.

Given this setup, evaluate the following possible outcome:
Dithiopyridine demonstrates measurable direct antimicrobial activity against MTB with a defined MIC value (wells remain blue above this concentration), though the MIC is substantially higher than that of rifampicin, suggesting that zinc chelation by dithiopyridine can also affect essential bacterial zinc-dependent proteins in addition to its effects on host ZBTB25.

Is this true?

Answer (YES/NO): NO